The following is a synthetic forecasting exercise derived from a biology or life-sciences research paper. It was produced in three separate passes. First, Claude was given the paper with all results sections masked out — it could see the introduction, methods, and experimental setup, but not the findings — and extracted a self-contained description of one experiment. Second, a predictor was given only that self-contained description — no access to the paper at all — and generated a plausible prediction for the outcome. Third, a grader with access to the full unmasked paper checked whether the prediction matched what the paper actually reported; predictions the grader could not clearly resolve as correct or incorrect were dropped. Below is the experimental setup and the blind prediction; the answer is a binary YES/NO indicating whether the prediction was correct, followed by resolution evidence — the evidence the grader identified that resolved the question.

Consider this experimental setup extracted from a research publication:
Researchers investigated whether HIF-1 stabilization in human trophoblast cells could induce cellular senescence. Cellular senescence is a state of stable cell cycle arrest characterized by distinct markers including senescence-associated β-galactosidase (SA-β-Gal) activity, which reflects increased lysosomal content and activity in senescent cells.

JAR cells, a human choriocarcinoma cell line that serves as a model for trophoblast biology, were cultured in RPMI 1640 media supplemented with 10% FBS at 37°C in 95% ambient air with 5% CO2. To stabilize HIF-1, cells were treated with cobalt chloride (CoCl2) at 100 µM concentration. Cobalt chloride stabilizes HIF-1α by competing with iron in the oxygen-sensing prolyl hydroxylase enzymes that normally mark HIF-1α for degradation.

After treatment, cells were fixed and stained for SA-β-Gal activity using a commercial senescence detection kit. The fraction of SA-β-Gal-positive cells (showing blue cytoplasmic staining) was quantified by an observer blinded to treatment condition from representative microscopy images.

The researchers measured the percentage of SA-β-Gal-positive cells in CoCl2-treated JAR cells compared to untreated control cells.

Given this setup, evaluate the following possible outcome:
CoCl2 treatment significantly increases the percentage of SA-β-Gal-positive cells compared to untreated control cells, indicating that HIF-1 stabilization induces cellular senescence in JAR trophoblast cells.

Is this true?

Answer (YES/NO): YES